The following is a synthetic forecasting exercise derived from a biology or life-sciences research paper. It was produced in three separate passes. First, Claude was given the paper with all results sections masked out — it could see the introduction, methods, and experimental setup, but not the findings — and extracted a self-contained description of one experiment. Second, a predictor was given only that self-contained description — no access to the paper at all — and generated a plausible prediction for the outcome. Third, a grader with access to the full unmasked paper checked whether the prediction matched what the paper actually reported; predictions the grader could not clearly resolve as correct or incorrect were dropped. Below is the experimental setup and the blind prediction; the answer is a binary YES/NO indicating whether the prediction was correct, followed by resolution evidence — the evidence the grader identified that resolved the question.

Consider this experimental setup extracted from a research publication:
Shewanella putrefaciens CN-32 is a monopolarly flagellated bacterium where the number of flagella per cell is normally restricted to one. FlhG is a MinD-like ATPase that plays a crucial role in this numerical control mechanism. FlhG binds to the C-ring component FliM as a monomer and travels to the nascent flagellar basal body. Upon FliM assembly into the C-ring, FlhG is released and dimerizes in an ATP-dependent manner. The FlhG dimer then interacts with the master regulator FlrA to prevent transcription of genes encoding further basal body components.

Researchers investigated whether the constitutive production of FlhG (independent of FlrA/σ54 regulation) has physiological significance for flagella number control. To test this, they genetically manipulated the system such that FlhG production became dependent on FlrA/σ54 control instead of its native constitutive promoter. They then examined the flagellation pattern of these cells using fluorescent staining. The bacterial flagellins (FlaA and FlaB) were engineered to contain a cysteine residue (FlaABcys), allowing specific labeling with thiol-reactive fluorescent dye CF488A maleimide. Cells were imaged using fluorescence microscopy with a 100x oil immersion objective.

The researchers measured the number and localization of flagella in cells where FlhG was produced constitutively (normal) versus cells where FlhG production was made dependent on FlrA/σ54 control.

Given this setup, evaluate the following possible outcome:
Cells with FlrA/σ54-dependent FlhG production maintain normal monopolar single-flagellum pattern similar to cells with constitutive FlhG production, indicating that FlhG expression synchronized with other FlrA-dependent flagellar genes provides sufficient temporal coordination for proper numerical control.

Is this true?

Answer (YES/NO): NO